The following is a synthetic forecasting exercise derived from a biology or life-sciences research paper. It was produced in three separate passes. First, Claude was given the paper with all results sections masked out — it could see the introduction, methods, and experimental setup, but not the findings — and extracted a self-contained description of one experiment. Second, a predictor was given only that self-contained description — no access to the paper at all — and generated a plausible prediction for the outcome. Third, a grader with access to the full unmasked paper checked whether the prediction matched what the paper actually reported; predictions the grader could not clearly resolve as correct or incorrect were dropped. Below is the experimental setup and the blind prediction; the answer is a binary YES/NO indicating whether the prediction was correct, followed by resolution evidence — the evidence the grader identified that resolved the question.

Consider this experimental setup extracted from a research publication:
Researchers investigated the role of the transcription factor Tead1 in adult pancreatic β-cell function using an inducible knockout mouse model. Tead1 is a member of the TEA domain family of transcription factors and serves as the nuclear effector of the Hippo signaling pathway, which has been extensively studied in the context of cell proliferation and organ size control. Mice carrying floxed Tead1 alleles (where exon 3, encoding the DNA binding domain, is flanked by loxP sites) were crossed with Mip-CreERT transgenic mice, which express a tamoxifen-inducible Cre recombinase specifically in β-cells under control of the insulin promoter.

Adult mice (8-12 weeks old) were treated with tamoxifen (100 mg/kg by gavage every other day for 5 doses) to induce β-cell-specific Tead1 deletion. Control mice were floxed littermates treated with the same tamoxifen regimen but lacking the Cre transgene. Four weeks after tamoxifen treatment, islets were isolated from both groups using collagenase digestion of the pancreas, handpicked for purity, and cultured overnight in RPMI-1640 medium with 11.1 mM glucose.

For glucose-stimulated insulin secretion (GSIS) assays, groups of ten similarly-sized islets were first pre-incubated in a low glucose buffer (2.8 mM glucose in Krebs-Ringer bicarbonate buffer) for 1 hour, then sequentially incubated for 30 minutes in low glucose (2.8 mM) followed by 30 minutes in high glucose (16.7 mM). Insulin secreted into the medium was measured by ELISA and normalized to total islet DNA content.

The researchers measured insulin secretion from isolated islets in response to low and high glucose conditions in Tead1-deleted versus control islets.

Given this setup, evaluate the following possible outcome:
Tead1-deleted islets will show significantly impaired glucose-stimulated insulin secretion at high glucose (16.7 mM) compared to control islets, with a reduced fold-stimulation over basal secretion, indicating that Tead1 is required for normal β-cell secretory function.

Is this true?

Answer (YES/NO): YES